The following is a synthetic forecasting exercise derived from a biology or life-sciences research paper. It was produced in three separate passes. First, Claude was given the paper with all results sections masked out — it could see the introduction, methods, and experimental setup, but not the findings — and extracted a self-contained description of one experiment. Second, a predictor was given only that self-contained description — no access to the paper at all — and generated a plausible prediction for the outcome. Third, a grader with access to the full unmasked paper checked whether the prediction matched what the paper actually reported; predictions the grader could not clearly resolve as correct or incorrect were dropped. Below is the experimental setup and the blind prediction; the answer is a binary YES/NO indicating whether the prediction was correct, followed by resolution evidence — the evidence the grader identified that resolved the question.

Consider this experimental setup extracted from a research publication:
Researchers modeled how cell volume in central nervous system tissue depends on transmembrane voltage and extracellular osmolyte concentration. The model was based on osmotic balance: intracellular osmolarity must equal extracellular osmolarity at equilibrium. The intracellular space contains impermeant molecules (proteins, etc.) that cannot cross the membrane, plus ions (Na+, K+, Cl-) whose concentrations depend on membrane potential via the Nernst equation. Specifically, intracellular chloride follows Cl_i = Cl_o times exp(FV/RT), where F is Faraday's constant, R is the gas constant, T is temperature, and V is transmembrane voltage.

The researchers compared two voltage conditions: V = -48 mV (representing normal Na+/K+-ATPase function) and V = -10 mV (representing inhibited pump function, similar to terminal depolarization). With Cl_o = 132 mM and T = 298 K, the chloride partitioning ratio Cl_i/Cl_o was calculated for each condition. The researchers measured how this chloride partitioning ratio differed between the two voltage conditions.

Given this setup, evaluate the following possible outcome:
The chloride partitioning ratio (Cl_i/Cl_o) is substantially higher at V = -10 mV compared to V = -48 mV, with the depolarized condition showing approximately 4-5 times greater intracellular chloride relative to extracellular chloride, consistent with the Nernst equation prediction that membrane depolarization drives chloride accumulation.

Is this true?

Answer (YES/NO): YES